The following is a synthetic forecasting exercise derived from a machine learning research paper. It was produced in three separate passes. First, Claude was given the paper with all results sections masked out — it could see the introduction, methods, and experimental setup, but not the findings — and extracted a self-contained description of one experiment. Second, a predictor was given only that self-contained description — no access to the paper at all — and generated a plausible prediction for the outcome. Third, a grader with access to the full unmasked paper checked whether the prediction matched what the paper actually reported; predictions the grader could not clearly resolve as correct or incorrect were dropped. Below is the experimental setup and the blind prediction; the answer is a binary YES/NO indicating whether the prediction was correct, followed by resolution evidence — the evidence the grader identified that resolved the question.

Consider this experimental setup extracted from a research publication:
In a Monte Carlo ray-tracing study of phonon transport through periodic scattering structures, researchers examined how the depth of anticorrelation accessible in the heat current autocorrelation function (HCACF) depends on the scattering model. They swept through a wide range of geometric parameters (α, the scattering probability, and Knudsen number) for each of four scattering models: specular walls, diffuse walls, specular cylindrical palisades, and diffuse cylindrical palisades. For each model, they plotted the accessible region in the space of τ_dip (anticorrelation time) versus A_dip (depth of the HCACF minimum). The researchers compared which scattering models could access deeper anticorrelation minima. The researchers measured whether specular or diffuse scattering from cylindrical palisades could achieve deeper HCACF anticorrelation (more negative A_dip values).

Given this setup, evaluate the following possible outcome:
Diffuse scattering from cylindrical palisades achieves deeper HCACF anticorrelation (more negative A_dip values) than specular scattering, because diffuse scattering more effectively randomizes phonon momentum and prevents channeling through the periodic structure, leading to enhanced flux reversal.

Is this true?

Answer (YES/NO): NO